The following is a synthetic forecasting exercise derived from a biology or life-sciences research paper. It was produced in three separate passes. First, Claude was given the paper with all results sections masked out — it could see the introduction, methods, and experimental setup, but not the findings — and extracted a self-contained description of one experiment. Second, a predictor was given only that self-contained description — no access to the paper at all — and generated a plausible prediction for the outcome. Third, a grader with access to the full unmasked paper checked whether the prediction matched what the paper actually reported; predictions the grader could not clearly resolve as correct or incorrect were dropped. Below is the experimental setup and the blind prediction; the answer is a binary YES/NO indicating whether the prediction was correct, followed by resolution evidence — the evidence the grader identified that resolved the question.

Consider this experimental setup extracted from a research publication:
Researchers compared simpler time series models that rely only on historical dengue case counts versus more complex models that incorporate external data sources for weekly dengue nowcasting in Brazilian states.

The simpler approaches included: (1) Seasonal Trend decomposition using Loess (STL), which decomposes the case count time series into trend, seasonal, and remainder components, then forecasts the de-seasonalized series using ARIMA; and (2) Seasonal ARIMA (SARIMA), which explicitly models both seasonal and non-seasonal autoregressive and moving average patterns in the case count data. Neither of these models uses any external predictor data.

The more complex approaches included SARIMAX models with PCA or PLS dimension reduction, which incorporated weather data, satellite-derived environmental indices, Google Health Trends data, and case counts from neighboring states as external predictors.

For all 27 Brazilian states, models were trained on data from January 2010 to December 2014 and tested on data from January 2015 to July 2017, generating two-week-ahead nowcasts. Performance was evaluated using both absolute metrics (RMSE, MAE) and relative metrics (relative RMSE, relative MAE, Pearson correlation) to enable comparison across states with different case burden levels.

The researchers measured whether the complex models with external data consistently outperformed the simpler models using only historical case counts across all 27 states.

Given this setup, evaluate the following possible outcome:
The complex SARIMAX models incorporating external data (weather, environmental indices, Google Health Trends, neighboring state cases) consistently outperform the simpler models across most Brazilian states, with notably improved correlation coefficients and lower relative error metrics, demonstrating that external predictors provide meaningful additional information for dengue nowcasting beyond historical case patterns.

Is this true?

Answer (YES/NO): NO